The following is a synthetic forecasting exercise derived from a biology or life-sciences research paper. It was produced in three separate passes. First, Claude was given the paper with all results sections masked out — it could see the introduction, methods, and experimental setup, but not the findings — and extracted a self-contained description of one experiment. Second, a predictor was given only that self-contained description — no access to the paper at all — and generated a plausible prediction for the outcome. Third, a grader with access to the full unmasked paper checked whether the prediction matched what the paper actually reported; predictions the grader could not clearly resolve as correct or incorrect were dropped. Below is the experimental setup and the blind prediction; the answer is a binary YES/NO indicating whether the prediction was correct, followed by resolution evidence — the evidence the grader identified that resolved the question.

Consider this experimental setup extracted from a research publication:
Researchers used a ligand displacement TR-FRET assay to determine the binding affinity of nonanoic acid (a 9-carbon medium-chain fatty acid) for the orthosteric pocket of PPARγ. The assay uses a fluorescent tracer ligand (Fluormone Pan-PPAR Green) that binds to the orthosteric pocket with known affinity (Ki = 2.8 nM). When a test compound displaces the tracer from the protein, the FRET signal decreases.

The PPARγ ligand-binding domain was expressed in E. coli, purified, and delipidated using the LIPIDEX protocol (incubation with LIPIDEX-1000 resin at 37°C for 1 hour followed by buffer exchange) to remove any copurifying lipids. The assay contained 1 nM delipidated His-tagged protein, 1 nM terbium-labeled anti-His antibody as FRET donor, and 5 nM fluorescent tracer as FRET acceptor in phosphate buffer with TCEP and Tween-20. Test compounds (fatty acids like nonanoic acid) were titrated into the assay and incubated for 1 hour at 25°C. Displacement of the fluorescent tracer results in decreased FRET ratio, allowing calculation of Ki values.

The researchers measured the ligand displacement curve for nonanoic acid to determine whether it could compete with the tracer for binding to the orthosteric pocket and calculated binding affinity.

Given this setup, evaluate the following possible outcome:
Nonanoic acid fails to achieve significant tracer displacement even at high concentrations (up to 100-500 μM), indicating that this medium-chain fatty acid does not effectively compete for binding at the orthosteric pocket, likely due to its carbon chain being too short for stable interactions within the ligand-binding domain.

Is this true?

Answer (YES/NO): NO